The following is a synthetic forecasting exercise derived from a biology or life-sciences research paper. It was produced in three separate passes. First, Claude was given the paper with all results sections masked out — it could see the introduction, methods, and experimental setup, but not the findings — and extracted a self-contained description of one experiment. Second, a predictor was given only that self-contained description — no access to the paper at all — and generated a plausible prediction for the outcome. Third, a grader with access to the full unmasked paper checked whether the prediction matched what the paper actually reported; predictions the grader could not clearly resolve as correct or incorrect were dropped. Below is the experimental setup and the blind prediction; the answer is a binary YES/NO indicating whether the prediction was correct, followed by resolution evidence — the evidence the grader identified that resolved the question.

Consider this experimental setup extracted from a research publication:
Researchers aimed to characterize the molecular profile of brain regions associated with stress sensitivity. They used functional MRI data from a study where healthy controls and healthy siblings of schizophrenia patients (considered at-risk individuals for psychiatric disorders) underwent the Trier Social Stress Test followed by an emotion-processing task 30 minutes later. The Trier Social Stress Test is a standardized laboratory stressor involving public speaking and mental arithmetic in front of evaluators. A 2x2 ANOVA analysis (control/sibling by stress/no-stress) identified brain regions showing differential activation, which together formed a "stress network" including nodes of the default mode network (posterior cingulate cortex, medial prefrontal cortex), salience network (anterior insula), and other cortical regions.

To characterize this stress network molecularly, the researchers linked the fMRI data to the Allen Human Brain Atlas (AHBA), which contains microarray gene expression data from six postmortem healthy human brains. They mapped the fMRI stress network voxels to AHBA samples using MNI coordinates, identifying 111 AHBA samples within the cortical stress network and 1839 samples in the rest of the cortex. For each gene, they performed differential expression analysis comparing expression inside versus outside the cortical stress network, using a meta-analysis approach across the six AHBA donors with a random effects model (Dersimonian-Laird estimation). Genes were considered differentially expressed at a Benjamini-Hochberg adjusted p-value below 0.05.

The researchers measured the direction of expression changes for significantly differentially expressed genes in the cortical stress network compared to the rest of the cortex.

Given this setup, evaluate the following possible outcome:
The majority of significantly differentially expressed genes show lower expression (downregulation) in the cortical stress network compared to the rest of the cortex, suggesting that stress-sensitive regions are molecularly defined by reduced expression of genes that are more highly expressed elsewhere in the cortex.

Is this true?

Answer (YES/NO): NO